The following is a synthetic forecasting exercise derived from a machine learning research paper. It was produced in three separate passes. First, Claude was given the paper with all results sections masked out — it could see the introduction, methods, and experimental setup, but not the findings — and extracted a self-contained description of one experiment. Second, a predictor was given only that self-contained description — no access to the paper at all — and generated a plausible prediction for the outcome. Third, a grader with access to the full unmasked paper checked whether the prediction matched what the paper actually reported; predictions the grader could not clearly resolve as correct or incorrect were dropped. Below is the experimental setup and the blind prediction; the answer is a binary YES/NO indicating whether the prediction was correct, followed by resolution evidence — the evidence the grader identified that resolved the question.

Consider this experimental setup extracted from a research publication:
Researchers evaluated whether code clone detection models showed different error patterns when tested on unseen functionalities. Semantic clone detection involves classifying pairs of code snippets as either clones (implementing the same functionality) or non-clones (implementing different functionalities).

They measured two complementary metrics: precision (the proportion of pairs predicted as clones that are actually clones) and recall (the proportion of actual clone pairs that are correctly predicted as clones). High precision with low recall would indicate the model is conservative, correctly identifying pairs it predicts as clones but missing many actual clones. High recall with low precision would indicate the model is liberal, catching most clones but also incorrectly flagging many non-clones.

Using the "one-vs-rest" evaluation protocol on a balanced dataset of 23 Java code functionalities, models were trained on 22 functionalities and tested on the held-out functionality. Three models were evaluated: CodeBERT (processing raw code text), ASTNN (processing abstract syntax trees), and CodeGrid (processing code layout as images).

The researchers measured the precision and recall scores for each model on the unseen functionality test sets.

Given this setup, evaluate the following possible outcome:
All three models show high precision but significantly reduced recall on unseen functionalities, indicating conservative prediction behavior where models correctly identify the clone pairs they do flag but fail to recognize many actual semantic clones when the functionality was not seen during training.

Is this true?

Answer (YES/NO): NO